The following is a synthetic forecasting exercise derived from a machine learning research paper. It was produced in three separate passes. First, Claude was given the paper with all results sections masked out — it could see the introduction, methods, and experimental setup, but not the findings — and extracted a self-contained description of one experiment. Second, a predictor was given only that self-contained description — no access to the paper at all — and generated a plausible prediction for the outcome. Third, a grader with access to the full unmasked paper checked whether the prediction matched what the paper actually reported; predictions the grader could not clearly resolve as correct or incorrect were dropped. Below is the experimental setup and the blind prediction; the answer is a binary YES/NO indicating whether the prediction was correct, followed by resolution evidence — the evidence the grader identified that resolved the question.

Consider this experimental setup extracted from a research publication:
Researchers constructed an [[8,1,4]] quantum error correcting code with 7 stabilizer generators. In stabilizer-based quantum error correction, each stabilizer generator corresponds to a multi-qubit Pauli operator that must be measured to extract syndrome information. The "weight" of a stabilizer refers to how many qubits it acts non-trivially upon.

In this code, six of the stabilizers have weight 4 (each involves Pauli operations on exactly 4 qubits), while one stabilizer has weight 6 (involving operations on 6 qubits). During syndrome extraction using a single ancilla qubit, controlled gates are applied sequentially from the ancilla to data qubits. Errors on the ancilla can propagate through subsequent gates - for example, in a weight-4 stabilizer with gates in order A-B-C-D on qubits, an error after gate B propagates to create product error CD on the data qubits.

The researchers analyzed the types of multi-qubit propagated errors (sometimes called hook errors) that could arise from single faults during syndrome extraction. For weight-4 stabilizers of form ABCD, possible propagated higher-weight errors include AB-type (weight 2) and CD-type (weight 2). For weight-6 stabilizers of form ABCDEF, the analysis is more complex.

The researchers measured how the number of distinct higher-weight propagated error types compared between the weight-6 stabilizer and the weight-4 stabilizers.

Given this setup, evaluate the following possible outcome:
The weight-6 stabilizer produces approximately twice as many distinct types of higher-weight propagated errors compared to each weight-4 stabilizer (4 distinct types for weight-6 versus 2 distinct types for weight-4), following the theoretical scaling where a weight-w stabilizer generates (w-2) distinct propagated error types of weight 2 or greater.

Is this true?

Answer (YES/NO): YES